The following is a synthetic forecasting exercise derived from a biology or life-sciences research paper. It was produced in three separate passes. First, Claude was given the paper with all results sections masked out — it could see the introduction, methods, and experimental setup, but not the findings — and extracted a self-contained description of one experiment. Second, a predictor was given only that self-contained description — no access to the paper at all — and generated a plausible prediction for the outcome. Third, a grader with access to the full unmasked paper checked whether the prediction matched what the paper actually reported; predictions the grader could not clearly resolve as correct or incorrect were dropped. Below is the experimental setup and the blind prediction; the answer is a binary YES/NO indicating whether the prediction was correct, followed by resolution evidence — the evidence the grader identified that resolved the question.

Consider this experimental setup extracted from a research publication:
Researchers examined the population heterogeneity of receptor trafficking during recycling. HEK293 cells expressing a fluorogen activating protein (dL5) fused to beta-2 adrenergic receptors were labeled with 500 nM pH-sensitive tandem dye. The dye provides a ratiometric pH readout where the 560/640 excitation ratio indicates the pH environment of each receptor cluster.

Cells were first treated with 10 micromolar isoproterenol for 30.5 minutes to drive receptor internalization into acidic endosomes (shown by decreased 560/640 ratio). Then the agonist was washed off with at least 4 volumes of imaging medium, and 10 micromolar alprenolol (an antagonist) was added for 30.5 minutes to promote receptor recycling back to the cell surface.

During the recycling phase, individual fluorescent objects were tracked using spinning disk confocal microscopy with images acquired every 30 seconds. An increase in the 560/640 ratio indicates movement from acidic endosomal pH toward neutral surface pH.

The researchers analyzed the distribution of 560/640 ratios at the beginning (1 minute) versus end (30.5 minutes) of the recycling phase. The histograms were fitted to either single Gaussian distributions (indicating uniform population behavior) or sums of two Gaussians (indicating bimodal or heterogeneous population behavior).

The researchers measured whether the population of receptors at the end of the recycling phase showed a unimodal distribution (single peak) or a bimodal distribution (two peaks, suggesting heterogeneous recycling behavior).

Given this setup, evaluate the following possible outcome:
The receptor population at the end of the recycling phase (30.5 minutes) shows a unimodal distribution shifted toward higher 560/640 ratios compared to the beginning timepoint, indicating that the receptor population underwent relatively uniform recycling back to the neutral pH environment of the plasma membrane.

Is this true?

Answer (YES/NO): YES